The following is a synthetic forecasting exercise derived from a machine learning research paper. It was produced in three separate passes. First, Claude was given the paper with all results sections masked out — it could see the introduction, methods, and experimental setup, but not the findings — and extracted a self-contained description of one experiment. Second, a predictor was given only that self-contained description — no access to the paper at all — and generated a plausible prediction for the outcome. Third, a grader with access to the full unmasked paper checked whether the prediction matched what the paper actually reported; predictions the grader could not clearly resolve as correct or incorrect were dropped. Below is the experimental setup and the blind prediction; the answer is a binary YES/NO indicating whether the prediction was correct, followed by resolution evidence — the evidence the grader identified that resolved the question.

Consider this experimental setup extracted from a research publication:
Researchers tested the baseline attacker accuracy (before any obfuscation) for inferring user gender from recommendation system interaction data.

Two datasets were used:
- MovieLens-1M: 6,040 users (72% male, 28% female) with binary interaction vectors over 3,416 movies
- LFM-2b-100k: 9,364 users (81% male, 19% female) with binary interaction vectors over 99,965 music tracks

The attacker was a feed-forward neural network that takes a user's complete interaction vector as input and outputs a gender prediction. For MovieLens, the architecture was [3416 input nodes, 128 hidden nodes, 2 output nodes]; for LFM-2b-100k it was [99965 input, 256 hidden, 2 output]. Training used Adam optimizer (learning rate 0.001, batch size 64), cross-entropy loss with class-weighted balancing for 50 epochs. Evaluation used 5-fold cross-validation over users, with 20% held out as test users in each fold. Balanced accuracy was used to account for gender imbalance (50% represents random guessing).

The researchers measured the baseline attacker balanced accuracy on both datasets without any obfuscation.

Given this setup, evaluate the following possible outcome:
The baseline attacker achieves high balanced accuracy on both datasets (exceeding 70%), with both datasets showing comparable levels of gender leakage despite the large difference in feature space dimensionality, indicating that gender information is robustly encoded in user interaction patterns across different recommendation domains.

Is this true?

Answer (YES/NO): NO